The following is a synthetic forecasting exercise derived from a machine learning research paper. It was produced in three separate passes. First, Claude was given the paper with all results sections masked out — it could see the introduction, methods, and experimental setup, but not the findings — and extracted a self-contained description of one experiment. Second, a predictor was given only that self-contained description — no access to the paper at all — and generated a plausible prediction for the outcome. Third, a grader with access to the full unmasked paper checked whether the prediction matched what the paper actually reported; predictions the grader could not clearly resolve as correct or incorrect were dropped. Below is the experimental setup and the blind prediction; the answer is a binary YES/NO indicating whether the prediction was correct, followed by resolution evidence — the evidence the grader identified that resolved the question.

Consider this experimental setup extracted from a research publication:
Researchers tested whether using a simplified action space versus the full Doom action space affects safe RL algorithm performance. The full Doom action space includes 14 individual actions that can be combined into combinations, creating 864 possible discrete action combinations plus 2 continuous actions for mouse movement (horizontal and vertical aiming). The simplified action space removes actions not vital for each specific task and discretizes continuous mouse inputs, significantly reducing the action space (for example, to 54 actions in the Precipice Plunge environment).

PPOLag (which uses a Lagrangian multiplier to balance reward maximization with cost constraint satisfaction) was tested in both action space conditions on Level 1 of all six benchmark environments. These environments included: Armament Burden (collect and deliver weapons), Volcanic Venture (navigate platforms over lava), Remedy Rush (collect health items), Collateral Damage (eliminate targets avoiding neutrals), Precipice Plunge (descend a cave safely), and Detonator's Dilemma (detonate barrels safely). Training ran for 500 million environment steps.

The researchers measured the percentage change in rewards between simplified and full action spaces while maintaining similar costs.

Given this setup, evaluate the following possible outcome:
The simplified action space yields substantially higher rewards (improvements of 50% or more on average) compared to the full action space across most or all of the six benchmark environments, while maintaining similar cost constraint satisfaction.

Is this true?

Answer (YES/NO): NO